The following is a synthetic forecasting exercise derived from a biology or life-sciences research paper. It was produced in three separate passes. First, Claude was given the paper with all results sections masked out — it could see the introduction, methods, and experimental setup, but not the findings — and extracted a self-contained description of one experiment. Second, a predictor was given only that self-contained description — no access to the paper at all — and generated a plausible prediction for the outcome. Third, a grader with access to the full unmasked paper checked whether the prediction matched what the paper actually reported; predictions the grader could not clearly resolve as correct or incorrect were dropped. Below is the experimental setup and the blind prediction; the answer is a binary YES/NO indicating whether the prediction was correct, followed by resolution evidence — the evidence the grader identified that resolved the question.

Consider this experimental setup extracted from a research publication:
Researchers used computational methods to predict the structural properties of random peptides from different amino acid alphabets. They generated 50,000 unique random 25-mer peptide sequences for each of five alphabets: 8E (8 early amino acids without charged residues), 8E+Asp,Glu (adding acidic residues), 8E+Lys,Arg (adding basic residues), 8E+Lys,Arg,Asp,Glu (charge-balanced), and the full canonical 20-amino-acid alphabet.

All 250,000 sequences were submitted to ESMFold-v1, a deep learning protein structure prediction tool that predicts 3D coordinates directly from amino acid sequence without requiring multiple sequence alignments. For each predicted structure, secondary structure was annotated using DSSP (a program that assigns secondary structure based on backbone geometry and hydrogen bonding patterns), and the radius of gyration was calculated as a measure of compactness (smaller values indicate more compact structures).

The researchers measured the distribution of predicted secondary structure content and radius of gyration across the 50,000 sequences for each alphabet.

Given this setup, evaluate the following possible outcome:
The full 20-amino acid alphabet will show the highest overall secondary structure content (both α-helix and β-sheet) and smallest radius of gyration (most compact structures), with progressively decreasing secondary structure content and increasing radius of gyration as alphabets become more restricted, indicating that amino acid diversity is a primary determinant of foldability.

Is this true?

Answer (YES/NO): NO